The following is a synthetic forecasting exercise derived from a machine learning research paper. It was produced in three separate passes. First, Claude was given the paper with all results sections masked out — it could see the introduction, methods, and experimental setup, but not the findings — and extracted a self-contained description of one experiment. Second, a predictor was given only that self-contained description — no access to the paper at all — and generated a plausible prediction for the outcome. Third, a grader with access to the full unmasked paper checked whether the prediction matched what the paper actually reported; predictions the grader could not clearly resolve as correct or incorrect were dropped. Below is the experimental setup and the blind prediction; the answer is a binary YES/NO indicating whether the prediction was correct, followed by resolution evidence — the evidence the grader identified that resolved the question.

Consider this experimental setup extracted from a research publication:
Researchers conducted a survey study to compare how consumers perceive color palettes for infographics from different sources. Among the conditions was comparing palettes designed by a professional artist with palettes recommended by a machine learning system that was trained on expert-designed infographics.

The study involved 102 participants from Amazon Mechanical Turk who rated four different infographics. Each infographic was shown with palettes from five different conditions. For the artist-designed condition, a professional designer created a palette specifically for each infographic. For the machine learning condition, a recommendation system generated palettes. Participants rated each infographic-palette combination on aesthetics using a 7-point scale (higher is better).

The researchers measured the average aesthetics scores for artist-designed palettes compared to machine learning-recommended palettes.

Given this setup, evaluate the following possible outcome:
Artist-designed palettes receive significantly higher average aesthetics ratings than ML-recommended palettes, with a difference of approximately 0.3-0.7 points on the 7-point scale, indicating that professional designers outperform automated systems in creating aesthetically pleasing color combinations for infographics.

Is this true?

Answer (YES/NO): NO